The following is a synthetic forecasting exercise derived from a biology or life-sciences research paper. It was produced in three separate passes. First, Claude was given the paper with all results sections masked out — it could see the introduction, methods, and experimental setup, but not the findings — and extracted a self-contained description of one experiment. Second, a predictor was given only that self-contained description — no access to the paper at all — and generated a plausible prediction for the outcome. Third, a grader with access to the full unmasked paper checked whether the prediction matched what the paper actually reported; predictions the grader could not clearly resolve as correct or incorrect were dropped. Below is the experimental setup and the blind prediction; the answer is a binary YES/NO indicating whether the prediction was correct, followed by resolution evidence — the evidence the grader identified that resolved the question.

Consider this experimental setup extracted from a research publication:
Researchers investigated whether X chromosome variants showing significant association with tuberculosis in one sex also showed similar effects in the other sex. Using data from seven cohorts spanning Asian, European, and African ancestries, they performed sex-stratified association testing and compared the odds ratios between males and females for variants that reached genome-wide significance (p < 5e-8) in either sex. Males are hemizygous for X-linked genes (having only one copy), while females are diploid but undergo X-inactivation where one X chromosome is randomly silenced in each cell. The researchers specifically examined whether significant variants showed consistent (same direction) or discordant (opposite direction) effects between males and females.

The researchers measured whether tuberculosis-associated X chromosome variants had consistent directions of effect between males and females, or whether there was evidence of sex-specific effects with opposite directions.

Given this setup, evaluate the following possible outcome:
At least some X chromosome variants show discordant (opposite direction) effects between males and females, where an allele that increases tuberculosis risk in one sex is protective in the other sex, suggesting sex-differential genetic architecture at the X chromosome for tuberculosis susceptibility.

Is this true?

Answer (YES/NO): YES